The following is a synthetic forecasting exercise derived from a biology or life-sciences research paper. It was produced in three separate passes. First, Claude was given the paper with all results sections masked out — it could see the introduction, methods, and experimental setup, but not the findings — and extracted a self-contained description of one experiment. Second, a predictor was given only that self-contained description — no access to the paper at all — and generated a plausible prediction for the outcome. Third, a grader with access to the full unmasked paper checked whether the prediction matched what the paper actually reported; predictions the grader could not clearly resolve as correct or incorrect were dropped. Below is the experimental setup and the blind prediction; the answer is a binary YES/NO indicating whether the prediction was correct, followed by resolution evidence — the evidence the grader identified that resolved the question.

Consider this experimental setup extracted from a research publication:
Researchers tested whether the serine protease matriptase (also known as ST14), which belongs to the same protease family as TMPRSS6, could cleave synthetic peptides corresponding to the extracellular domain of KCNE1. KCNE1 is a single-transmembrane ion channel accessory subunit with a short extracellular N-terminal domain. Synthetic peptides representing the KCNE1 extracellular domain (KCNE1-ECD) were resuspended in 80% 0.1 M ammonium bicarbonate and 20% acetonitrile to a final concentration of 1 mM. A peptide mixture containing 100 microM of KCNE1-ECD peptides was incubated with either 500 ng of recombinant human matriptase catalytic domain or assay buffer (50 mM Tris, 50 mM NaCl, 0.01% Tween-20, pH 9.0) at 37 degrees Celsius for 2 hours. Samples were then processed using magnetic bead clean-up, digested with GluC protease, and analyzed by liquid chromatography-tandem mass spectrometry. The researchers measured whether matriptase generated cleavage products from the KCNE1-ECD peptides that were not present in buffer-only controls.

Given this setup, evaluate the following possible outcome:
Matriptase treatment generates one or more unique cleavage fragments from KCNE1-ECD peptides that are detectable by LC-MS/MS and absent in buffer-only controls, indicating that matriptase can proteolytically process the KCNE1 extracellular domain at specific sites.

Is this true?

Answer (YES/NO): YES